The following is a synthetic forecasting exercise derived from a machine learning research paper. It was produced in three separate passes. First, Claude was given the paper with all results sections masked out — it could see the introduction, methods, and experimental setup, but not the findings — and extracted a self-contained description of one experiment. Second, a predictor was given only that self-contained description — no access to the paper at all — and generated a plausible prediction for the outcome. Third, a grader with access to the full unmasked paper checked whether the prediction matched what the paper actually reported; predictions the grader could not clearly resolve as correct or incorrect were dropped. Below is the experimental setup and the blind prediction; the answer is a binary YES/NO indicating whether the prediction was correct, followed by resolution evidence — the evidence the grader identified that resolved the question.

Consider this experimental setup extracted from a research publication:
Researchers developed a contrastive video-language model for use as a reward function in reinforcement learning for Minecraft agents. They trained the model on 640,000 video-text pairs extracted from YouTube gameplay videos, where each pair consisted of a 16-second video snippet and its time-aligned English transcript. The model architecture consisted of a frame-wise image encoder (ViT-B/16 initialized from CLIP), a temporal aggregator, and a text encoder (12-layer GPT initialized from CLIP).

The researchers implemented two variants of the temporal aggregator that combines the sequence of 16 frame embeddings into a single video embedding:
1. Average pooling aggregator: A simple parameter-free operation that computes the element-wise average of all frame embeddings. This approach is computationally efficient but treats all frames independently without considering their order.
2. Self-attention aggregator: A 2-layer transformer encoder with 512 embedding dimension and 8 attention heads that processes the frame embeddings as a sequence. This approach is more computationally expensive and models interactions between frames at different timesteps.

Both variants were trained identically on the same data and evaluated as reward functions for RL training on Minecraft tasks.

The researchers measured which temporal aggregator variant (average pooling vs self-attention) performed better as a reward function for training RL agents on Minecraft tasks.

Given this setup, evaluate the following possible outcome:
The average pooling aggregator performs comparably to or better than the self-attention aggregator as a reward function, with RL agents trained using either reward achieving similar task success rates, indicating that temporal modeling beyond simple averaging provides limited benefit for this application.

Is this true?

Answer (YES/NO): NO